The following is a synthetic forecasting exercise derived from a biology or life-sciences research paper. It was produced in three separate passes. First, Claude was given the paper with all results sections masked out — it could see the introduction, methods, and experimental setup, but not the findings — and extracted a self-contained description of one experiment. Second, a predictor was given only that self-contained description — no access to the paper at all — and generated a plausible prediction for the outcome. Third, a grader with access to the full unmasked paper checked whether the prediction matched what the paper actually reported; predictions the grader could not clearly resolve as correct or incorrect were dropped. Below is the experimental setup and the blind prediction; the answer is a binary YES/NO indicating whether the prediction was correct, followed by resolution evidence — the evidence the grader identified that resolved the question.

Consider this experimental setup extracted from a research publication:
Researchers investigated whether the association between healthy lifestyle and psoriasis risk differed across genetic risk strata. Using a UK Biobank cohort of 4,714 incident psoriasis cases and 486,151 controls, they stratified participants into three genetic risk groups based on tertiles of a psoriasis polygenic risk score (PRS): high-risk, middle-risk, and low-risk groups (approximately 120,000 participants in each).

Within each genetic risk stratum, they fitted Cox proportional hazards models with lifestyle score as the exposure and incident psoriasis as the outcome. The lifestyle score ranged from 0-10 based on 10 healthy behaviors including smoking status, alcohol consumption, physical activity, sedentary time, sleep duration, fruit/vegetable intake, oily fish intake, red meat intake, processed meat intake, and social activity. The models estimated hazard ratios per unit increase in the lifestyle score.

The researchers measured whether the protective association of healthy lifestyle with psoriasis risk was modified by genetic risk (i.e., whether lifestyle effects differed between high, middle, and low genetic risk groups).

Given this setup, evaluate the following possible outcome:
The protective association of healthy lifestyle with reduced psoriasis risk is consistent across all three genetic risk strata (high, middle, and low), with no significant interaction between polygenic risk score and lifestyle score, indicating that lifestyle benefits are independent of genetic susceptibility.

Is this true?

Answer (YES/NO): YES